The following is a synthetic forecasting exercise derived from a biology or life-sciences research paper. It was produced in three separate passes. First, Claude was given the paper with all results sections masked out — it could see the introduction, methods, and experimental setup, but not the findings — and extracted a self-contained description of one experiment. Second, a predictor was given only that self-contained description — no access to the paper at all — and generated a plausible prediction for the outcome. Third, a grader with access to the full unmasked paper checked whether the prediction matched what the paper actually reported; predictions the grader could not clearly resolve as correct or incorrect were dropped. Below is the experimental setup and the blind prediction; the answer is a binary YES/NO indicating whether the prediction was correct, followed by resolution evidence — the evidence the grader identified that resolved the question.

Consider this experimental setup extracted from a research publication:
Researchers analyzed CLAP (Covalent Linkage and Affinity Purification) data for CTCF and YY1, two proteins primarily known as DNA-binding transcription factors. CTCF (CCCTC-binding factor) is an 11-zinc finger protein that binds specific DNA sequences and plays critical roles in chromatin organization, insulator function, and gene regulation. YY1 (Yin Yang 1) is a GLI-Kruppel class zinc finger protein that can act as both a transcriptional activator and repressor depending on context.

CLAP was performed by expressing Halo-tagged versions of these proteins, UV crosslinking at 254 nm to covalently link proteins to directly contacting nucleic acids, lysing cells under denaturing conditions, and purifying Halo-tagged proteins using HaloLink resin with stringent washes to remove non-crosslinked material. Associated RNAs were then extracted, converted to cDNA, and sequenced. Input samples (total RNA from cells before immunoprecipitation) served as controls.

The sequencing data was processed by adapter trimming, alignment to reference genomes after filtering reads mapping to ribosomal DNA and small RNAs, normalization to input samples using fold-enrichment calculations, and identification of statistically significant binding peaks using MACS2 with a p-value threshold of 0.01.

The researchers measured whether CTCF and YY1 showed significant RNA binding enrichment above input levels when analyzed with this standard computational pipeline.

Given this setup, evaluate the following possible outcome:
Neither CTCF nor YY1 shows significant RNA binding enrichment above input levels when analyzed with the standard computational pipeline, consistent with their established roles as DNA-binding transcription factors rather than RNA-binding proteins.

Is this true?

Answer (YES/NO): NO